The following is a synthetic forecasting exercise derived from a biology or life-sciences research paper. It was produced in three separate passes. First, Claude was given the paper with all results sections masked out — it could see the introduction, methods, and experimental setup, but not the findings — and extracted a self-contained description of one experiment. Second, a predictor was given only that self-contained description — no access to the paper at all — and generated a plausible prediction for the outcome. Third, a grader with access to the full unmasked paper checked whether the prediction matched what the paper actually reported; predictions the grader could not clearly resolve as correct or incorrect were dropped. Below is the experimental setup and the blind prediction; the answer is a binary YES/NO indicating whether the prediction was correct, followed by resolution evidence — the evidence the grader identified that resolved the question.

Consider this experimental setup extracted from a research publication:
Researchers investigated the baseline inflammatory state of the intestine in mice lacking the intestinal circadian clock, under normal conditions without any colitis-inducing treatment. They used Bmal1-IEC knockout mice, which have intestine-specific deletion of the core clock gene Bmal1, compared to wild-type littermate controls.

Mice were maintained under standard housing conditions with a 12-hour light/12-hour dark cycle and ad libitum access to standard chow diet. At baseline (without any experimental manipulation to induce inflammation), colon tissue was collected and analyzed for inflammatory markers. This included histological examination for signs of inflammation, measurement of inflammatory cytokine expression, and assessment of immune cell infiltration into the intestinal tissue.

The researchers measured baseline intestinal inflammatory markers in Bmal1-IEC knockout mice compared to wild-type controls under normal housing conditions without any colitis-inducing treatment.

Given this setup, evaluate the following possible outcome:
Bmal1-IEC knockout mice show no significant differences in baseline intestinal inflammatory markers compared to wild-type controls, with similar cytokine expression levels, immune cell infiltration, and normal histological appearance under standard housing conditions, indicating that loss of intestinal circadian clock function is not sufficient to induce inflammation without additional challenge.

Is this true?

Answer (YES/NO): NO